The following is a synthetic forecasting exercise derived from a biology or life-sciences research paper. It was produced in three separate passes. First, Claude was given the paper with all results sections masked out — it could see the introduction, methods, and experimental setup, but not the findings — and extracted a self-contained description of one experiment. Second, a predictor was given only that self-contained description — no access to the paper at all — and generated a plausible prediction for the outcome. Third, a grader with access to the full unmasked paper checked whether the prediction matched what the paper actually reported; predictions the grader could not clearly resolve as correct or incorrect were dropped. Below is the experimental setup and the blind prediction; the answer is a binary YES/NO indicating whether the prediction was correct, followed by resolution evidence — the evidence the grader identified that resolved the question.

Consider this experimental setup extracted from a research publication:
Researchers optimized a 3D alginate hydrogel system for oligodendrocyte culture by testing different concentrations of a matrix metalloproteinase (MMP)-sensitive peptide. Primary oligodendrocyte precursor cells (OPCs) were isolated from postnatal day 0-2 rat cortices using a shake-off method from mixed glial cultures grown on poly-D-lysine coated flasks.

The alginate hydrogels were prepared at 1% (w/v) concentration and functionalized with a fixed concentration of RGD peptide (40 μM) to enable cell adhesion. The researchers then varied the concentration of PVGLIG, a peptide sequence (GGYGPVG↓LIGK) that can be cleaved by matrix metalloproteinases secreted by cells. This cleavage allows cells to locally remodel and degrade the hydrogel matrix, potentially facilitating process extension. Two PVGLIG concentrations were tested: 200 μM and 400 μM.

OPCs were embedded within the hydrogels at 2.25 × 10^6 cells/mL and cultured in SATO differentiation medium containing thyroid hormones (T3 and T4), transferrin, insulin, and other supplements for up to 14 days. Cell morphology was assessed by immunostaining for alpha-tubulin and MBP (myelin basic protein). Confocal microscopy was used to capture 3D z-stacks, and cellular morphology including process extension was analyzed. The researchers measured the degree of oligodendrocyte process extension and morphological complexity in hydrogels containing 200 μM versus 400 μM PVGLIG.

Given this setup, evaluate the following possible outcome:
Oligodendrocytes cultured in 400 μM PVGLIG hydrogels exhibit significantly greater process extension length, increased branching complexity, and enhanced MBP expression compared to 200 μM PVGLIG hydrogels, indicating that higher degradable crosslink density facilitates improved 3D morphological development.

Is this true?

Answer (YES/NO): YES